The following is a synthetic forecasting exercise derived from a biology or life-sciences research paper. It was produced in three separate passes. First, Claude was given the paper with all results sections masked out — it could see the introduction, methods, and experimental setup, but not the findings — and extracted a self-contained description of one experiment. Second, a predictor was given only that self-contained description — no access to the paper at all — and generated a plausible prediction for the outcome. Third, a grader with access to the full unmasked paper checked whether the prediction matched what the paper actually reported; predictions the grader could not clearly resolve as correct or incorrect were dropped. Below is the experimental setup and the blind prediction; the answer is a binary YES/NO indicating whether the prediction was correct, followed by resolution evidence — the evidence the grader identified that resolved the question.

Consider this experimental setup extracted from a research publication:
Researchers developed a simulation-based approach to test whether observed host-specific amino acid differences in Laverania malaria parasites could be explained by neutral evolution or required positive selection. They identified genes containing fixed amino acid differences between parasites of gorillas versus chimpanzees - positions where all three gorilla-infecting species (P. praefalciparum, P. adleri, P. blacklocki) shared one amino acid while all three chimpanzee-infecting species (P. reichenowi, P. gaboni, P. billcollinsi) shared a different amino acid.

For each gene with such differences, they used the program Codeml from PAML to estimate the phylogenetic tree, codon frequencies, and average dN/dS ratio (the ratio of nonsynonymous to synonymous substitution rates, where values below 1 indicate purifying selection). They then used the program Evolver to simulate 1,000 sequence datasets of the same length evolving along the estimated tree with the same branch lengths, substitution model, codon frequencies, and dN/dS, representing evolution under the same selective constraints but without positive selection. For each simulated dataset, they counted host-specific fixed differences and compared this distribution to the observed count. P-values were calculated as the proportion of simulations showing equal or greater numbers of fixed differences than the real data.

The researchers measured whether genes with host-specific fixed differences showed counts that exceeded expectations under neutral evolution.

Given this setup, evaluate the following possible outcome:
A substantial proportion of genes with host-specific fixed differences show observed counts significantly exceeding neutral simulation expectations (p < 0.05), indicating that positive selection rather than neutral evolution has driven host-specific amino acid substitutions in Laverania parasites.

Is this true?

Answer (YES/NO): YES